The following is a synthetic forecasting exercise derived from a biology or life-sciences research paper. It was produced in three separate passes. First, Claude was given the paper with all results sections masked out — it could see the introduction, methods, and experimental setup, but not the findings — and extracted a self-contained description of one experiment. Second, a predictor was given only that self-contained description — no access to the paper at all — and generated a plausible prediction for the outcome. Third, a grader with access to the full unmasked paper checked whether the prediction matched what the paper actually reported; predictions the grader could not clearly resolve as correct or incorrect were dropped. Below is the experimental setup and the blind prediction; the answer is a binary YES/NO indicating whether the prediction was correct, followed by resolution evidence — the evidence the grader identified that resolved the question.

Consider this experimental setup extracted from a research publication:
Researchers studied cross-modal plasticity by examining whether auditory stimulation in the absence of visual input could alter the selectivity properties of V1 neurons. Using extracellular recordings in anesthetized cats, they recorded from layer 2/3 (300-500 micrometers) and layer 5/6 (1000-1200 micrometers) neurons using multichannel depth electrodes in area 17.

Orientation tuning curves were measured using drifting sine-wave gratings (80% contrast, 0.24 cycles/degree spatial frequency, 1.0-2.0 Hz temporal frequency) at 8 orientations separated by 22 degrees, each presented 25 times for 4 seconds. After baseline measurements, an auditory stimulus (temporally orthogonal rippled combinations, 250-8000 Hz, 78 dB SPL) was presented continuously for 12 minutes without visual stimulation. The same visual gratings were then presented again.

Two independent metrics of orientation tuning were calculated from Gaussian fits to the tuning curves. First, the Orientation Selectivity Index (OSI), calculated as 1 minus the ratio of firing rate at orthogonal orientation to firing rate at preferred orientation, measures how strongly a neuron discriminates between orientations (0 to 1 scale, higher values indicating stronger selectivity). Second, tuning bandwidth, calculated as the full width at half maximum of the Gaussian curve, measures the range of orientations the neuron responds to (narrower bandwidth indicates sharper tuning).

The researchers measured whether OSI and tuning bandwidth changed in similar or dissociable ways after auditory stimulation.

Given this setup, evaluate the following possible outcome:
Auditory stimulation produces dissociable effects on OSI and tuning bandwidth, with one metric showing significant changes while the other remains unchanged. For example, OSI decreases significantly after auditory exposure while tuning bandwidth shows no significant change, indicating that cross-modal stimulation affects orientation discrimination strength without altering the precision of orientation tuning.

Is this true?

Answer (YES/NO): YES